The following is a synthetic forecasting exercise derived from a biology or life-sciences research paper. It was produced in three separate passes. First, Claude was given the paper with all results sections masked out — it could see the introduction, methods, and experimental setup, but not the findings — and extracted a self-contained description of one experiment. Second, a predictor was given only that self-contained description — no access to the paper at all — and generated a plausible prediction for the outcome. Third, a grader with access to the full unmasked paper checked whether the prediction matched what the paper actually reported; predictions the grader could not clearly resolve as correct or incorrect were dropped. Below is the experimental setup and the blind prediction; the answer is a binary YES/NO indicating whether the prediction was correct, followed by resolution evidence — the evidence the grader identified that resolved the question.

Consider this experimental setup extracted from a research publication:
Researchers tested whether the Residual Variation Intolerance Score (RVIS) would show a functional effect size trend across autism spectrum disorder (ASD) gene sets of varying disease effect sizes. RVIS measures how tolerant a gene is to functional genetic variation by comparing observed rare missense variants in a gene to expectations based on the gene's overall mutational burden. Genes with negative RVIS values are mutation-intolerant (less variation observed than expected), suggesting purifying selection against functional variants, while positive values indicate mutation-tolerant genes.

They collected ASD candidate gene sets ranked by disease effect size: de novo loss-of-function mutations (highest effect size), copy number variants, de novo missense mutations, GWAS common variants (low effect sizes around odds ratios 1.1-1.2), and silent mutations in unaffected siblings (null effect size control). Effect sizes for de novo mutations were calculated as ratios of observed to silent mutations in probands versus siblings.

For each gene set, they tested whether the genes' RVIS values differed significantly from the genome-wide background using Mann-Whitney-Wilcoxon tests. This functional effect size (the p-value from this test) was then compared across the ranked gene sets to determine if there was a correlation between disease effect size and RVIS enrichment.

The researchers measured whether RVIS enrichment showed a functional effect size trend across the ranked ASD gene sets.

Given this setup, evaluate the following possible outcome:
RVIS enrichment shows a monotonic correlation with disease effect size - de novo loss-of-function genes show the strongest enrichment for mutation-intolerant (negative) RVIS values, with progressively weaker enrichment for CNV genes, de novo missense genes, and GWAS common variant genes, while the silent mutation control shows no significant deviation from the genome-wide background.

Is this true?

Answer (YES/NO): NO